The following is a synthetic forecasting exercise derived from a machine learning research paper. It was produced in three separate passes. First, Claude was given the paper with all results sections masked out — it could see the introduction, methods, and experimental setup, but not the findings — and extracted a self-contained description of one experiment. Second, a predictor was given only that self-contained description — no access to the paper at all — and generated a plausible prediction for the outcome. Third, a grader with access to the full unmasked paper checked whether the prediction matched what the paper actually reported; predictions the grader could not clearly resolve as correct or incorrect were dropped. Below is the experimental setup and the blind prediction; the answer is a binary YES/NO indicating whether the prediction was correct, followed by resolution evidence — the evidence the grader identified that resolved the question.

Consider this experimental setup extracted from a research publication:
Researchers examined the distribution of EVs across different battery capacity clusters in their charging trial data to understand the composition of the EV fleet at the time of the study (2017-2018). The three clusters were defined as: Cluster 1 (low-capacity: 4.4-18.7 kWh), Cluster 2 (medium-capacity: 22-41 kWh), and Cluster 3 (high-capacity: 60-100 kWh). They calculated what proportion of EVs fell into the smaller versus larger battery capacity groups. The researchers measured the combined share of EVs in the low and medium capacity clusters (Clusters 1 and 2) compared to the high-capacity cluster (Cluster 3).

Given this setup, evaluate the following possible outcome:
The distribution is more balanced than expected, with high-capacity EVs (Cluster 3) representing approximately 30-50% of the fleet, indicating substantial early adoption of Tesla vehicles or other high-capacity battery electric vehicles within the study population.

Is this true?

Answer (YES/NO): NO